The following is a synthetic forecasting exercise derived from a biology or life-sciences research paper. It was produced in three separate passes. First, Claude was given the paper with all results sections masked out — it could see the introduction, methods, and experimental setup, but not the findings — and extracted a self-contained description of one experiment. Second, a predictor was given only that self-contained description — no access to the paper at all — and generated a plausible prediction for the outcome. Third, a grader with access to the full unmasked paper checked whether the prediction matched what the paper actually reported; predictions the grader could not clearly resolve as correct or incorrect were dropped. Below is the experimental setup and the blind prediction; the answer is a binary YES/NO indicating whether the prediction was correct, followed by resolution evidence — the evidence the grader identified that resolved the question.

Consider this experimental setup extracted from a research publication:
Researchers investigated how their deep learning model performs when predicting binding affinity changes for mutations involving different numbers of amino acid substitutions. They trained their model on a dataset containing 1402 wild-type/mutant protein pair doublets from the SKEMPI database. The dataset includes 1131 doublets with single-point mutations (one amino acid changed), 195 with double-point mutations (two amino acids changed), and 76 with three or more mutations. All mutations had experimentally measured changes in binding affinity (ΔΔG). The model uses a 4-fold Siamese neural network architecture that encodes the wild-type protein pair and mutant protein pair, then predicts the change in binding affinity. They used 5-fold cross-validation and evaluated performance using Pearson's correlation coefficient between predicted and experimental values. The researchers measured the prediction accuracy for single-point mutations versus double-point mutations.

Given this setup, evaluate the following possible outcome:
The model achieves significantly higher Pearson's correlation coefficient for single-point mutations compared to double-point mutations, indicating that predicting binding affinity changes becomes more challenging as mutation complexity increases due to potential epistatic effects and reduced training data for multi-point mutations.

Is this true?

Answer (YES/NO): NO